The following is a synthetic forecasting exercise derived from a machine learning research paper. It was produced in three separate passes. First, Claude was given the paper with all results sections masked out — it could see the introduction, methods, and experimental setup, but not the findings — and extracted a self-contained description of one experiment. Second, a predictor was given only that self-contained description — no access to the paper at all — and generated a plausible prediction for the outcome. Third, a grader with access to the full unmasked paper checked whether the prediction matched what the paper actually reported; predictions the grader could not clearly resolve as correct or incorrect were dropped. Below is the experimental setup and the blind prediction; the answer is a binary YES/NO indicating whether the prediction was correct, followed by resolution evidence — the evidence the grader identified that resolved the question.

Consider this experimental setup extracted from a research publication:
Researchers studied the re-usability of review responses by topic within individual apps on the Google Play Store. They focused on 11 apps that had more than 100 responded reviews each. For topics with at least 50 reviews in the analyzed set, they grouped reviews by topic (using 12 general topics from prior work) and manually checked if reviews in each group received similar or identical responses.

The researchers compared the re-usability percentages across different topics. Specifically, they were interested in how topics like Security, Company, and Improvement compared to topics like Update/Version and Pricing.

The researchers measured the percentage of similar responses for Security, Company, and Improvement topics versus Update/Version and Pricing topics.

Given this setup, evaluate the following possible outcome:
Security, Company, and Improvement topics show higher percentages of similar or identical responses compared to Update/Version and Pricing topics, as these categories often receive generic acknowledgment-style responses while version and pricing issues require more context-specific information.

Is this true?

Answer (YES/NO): YES